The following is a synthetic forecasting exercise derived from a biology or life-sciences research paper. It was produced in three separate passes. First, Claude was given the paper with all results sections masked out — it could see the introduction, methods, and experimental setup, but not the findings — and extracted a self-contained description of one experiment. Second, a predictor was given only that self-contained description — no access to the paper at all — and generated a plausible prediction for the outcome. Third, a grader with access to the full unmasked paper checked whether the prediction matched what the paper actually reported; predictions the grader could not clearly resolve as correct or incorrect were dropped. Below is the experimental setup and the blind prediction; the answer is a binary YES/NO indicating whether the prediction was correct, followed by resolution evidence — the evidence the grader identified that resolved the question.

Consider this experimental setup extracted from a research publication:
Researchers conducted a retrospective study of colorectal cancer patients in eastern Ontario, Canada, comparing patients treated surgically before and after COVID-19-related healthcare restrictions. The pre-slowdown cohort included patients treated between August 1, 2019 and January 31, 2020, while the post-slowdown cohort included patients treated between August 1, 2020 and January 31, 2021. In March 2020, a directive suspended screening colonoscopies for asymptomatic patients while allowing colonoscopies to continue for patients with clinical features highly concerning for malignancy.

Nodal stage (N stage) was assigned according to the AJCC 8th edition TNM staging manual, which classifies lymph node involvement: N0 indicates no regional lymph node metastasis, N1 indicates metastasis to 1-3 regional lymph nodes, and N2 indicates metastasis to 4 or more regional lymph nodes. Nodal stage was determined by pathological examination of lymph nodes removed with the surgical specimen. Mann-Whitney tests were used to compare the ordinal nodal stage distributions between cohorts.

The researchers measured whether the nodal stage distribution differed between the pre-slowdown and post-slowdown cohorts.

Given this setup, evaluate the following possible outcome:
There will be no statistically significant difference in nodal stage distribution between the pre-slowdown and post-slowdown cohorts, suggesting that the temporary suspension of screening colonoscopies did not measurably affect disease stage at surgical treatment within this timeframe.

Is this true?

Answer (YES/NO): YES